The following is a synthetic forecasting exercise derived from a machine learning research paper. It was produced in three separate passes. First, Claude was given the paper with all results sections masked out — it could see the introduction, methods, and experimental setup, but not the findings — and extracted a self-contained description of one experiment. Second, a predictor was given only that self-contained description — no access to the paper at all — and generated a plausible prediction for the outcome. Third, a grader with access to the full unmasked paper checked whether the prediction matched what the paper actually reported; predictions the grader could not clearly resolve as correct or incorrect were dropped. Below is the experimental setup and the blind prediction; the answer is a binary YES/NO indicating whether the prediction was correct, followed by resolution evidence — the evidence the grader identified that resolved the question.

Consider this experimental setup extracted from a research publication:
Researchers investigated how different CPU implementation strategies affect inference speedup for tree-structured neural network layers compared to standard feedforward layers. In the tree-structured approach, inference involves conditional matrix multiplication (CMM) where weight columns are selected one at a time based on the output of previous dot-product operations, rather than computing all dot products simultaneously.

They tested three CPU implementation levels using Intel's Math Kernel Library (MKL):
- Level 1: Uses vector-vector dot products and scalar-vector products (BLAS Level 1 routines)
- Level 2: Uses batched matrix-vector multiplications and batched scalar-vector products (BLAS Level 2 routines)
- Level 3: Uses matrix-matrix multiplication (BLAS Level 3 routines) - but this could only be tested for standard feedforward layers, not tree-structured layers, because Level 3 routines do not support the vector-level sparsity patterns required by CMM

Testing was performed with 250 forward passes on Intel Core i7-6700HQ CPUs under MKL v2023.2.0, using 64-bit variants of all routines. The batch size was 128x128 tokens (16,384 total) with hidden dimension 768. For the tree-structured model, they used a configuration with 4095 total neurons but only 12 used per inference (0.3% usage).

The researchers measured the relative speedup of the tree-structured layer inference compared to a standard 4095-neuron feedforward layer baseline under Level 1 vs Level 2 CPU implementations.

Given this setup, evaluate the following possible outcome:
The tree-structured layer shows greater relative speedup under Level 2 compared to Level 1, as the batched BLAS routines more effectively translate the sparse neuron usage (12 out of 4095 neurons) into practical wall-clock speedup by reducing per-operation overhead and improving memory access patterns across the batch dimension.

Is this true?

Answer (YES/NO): YES